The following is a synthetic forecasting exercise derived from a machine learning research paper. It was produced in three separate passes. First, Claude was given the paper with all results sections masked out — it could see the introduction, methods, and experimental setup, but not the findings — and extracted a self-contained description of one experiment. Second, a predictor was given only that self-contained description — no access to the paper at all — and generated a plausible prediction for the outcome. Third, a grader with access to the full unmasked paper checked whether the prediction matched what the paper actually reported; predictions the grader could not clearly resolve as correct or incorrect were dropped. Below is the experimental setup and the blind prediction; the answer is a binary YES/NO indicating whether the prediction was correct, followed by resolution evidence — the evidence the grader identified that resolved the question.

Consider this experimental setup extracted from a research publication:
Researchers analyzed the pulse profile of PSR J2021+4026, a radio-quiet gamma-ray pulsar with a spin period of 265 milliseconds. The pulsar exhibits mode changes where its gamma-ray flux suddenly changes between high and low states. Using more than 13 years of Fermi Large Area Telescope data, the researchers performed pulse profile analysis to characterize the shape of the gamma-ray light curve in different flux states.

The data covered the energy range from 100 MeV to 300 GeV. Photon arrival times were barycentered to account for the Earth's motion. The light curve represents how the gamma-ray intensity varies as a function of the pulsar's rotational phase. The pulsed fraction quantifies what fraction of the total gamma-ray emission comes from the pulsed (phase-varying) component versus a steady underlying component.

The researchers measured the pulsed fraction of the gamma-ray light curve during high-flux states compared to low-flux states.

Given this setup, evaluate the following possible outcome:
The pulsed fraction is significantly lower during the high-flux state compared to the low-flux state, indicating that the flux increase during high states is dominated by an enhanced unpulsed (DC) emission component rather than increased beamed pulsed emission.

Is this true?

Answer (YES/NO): YES